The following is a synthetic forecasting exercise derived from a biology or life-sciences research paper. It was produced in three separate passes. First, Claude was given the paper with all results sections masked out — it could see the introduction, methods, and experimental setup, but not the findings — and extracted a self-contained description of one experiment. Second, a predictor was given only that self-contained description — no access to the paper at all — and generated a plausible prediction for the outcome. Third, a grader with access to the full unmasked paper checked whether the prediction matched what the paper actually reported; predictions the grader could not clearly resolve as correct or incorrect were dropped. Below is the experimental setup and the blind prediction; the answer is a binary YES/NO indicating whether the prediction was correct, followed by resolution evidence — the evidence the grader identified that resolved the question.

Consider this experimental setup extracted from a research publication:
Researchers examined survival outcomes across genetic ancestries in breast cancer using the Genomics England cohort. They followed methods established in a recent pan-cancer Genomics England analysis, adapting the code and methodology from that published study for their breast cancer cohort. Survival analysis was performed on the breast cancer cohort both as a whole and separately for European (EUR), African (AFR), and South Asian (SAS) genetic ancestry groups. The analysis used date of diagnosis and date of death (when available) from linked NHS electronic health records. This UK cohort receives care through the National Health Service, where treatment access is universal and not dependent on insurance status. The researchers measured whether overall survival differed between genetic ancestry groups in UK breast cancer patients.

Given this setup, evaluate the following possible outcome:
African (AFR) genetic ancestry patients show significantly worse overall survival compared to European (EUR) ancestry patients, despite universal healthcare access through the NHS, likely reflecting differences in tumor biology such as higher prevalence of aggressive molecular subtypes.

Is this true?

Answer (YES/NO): NO